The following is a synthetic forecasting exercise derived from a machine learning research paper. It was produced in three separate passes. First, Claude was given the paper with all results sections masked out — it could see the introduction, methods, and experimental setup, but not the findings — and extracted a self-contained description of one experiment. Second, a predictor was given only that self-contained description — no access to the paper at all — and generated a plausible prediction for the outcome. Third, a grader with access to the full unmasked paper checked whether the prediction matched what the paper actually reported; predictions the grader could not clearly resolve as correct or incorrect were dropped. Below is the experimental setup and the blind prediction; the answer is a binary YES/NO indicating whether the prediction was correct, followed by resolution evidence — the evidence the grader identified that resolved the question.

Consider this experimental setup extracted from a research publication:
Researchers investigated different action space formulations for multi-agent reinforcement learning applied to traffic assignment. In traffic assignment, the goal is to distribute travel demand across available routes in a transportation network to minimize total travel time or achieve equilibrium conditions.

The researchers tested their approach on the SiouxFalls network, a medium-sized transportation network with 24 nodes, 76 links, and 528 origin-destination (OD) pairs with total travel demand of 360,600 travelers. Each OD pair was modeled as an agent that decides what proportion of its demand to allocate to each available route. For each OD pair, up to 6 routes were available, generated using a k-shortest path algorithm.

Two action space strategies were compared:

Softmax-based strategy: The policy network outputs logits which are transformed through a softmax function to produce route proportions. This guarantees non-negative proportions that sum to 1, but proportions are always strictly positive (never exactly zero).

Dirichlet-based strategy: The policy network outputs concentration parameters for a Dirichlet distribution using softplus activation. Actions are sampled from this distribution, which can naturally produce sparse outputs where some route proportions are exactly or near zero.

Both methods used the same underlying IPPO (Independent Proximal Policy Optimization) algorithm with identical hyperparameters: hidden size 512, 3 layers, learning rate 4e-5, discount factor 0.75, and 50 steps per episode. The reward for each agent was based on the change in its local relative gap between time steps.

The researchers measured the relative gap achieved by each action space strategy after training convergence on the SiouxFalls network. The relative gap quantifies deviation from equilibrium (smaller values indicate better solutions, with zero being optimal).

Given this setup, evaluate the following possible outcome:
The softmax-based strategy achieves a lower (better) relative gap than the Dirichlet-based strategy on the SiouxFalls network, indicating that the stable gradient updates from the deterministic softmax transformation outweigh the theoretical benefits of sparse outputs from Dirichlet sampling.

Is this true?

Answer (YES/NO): NO